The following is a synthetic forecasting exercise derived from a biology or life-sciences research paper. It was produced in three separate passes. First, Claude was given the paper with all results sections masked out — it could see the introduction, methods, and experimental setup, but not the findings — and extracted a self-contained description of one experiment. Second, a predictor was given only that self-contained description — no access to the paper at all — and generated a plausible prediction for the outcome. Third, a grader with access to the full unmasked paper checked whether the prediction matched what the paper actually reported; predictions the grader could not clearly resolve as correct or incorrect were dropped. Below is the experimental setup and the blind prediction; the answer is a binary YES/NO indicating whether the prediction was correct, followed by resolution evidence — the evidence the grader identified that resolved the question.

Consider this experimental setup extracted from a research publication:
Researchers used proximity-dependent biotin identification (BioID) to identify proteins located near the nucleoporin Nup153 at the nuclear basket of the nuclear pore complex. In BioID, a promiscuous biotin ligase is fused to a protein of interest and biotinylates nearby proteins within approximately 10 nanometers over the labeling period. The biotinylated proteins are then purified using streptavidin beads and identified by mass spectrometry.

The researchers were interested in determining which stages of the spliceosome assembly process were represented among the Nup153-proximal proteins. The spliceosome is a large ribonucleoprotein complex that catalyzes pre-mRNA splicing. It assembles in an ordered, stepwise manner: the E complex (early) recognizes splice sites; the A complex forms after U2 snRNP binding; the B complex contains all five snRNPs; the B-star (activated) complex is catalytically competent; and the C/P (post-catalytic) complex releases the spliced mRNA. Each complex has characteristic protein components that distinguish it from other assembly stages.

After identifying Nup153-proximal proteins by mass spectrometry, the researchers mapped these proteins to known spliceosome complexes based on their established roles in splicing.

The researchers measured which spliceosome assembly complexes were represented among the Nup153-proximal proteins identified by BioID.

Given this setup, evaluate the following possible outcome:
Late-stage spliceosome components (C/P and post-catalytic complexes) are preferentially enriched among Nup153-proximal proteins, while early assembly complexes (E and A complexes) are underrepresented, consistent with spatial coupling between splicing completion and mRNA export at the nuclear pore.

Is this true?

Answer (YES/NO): NO